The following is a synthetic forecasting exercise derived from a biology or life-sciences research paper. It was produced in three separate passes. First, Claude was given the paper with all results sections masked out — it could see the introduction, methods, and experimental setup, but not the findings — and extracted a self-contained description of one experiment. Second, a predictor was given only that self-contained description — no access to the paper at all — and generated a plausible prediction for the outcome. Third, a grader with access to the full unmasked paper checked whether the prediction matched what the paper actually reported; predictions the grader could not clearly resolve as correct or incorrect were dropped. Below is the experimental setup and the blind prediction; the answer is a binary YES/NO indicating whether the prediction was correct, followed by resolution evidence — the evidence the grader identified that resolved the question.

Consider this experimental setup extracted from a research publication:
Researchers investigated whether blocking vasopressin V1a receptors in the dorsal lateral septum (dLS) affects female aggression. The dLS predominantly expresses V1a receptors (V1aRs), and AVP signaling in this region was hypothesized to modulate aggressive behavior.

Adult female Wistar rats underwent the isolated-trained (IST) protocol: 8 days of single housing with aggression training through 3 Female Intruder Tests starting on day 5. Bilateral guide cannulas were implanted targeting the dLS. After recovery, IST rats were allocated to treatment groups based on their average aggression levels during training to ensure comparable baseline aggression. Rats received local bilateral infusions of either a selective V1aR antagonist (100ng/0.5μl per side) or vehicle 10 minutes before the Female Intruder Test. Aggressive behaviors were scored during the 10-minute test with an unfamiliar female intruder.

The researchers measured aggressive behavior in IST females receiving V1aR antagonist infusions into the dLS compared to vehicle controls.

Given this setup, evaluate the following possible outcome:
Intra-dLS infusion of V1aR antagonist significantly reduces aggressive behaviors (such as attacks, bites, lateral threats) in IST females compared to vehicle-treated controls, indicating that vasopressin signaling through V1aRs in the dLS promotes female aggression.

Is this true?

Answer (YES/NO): NO